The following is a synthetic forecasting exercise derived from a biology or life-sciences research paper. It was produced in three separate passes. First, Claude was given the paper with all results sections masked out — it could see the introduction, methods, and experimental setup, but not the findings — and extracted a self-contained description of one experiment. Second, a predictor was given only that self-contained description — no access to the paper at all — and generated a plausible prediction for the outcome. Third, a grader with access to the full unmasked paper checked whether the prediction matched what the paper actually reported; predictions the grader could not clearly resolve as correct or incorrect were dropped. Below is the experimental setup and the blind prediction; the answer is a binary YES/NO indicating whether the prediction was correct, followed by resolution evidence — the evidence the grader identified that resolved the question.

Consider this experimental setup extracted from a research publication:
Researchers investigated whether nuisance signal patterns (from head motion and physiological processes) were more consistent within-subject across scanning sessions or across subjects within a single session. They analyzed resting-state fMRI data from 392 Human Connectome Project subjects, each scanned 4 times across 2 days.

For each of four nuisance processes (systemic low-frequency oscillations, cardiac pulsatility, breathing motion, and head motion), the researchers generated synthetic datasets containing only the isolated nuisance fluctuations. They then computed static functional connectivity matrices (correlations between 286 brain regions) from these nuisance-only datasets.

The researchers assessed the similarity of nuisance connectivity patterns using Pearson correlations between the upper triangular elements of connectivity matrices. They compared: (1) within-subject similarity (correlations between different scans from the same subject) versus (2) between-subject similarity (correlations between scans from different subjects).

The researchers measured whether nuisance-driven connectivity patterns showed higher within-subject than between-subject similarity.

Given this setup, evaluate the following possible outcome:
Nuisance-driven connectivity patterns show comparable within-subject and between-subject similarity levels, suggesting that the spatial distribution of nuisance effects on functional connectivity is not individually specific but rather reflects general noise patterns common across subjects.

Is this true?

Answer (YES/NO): NO